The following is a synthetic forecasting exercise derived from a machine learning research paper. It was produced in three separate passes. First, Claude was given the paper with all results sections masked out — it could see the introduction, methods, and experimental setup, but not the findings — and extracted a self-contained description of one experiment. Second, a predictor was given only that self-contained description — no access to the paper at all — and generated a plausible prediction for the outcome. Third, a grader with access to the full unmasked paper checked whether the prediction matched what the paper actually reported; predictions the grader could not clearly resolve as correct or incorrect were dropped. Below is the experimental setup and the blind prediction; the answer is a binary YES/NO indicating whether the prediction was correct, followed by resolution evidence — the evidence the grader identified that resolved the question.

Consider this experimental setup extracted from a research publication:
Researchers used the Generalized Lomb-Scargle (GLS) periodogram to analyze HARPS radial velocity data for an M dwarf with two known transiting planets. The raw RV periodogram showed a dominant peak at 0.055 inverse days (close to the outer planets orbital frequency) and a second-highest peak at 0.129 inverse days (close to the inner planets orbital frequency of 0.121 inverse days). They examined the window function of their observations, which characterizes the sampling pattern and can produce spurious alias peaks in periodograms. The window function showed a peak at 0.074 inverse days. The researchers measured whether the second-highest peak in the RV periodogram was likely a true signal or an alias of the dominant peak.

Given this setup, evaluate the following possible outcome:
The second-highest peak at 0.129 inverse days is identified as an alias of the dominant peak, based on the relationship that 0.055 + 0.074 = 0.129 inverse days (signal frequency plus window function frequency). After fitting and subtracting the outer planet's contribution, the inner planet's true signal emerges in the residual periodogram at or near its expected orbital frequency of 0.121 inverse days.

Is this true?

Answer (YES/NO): NO